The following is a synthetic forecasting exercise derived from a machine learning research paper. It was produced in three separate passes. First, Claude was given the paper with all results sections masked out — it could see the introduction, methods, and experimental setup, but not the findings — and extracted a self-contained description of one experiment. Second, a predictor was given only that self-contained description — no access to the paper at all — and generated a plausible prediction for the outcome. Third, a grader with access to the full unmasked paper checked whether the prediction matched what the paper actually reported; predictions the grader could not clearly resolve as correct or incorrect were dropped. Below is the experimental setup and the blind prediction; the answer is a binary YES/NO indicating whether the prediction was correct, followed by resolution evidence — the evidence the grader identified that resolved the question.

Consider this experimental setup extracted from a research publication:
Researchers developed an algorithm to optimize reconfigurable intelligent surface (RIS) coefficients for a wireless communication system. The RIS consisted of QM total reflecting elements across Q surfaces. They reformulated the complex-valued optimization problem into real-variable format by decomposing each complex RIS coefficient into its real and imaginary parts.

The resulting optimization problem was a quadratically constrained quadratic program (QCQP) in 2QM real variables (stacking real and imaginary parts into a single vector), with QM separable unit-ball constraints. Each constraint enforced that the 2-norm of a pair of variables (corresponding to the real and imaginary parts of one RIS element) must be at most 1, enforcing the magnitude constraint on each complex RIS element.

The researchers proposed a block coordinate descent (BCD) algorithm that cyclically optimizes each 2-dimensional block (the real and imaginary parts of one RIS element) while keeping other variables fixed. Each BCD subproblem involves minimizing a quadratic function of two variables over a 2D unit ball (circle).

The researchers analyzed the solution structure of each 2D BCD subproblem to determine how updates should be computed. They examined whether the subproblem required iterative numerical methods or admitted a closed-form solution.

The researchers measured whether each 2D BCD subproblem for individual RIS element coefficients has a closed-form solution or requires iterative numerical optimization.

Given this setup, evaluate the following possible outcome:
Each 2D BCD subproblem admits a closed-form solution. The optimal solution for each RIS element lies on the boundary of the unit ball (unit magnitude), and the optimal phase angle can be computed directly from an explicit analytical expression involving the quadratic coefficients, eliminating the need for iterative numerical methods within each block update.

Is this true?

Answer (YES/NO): NO